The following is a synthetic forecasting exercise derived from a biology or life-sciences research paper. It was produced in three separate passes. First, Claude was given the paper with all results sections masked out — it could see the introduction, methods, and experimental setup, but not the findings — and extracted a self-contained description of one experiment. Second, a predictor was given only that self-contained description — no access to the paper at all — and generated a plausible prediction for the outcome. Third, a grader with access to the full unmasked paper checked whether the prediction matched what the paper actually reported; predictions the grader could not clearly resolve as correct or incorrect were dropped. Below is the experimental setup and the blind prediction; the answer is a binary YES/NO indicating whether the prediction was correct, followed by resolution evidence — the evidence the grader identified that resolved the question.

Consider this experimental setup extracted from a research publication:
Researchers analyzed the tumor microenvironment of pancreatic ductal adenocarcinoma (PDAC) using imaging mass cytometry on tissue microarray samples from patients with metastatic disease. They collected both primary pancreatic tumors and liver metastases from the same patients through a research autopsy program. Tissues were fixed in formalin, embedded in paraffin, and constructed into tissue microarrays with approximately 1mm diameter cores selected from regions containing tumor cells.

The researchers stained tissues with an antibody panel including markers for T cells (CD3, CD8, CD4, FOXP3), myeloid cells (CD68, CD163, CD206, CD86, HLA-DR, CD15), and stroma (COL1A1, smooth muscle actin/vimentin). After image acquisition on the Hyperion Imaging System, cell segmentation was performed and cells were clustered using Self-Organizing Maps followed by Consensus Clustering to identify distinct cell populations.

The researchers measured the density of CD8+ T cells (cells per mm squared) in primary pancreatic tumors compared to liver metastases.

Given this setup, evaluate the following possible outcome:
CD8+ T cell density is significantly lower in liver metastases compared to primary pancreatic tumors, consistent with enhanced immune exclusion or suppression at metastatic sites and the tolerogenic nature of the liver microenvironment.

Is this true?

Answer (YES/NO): NO